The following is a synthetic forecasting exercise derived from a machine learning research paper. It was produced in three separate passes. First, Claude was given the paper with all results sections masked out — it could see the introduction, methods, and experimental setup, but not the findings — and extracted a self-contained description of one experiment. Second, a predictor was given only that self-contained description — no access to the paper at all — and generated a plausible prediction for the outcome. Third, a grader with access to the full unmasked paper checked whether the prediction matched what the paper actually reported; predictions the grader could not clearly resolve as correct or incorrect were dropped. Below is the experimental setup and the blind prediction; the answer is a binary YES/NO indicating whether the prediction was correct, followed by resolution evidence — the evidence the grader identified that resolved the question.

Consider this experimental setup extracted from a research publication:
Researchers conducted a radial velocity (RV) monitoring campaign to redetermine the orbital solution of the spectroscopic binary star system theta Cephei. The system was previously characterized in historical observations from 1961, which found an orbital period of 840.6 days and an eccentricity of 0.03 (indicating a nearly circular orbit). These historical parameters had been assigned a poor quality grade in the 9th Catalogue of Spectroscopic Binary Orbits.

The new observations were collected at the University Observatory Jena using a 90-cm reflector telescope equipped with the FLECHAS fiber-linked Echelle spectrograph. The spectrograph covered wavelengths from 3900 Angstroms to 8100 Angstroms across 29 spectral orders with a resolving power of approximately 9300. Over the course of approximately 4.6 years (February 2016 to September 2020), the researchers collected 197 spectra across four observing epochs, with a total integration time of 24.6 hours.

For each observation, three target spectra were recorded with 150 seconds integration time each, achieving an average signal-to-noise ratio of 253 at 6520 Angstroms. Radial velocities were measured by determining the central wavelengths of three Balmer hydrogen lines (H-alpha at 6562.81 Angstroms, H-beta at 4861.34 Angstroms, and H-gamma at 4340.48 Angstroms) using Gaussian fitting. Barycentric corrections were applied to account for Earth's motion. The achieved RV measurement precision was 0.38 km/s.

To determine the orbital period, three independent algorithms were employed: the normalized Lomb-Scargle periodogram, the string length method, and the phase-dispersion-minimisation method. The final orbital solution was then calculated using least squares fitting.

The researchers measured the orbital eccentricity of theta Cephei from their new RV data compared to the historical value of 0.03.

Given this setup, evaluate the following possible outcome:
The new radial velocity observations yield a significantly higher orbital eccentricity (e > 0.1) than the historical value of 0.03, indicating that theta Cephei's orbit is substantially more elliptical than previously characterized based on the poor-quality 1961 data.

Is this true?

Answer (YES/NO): YES